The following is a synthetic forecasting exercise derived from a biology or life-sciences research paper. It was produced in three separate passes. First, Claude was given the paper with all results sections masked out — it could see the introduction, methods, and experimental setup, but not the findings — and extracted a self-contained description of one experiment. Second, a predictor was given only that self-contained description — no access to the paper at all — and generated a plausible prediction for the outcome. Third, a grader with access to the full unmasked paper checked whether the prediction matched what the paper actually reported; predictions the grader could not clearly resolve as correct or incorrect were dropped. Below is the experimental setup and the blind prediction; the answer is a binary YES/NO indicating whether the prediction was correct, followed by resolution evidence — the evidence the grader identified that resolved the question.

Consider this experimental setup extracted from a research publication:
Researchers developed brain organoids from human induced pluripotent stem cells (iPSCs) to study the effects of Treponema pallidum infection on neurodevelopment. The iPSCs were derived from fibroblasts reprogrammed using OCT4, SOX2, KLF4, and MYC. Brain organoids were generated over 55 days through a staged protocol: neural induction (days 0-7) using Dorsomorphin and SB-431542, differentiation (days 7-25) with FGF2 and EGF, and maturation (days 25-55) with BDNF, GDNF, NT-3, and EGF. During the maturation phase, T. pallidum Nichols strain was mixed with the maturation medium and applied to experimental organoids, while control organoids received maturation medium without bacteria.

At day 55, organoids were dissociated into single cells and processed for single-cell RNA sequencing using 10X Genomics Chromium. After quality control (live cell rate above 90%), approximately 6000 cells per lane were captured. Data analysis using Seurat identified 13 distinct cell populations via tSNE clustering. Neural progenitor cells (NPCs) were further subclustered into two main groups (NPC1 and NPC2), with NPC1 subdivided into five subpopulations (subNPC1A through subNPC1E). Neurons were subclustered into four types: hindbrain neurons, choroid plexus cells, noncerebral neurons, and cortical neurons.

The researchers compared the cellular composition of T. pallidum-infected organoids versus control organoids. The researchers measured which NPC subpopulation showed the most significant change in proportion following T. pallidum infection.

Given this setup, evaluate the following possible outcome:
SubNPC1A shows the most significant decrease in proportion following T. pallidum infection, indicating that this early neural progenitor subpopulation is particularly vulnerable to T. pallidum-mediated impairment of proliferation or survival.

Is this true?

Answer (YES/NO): NO